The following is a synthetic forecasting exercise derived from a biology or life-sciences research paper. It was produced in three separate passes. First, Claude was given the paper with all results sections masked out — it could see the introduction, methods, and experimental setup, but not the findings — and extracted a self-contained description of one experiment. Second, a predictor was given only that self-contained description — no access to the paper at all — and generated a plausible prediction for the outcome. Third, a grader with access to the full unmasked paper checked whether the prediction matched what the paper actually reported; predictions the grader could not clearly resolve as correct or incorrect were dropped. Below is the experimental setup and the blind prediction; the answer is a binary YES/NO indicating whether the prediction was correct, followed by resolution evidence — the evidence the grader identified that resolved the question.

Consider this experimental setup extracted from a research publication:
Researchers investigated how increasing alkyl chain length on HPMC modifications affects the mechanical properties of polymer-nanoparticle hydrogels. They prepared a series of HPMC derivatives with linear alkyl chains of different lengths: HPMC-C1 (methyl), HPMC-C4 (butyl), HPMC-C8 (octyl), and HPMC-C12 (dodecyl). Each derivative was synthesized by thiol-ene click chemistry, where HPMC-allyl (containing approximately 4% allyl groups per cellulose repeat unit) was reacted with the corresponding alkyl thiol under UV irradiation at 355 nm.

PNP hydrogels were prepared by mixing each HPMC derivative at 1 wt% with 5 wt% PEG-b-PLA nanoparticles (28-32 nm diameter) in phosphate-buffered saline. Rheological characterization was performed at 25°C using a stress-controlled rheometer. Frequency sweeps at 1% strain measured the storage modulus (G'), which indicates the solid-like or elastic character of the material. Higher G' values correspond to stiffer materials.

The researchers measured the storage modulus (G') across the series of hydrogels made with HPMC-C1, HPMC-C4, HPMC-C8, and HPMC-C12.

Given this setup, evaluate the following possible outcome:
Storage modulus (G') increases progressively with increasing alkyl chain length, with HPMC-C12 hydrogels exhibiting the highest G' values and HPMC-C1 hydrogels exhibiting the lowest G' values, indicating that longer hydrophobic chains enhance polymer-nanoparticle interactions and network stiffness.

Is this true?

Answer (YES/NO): YES